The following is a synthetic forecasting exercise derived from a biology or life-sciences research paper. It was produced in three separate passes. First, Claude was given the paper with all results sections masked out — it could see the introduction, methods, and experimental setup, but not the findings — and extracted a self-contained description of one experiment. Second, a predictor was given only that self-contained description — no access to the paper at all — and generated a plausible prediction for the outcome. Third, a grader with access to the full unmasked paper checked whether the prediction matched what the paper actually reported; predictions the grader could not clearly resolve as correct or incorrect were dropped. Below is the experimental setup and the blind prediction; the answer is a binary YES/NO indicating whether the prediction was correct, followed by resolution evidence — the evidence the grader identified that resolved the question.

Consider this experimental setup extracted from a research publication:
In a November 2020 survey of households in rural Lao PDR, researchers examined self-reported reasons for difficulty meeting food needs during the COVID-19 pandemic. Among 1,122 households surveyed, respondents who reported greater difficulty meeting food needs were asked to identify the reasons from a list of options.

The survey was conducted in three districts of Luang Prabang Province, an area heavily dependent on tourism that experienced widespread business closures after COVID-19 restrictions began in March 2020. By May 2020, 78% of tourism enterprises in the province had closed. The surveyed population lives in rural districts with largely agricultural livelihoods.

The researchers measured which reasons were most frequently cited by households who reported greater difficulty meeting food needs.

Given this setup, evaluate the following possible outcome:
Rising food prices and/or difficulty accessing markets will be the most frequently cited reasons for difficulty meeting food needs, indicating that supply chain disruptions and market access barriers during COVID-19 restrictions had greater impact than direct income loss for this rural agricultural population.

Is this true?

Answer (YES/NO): YES